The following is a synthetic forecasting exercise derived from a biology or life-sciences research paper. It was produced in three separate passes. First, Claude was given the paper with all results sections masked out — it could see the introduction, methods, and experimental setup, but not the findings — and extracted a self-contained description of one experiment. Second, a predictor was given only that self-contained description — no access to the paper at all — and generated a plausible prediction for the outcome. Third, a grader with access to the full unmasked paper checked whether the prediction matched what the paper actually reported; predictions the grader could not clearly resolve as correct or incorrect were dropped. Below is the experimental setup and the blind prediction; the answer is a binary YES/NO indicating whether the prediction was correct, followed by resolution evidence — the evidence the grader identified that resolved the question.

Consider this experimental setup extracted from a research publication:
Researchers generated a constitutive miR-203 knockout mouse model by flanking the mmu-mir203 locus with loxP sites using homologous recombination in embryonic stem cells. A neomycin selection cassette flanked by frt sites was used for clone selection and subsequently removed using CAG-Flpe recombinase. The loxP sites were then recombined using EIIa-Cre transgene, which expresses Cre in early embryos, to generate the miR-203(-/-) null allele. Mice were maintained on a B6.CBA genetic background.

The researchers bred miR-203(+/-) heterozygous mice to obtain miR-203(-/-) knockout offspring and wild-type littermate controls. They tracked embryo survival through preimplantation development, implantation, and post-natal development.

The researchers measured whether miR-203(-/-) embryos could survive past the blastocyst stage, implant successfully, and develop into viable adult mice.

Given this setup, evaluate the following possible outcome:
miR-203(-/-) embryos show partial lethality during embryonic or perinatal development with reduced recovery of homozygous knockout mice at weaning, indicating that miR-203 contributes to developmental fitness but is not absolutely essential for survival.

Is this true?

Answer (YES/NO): NO